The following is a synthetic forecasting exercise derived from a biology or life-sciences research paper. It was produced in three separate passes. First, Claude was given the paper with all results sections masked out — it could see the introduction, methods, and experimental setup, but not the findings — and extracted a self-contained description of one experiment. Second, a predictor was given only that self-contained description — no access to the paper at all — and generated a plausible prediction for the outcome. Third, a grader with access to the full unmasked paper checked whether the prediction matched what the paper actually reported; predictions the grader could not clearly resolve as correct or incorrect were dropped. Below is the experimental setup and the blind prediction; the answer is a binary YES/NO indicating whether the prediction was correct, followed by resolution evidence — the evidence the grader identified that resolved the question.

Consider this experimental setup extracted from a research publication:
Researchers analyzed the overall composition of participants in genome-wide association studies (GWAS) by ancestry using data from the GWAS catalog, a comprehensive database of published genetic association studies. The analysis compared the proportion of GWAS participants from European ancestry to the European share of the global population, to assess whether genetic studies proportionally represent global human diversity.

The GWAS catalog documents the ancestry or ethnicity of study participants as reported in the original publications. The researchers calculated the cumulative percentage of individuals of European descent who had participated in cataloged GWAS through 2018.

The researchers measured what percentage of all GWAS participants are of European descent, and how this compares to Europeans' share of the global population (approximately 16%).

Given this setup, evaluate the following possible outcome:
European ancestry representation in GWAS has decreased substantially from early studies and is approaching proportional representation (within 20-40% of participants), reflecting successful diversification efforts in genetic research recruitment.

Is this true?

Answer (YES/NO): NO